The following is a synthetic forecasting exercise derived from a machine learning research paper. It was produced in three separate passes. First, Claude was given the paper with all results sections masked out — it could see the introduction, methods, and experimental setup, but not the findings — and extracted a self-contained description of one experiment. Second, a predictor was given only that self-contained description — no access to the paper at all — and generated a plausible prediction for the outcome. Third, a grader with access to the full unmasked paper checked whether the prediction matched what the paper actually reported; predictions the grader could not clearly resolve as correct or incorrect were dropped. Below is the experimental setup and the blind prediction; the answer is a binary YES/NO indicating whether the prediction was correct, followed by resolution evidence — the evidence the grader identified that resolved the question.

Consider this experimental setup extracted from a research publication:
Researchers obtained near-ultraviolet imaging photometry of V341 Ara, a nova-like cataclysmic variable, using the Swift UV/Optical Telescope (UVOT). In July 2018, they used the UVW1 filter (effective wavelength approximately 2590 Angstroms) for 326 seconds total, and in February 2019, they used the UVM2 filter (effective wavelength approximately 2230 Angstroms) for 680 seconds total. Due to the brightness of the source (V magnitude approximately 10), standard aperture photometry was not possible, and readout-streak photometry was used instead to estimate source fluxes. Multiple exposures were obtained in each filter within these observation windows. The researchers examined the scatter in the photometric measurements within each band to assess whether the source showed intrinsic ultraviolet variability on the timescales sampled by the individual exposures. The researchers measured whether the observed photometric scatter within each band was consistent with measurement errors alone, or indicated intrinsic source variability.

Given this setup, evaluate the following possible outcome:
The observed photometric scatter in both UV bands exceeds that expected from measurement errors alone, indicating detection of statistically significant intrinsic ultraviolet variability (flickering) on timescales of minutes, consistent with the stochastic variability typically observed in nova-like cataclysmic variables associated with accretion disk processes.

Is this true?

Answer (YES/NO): NO